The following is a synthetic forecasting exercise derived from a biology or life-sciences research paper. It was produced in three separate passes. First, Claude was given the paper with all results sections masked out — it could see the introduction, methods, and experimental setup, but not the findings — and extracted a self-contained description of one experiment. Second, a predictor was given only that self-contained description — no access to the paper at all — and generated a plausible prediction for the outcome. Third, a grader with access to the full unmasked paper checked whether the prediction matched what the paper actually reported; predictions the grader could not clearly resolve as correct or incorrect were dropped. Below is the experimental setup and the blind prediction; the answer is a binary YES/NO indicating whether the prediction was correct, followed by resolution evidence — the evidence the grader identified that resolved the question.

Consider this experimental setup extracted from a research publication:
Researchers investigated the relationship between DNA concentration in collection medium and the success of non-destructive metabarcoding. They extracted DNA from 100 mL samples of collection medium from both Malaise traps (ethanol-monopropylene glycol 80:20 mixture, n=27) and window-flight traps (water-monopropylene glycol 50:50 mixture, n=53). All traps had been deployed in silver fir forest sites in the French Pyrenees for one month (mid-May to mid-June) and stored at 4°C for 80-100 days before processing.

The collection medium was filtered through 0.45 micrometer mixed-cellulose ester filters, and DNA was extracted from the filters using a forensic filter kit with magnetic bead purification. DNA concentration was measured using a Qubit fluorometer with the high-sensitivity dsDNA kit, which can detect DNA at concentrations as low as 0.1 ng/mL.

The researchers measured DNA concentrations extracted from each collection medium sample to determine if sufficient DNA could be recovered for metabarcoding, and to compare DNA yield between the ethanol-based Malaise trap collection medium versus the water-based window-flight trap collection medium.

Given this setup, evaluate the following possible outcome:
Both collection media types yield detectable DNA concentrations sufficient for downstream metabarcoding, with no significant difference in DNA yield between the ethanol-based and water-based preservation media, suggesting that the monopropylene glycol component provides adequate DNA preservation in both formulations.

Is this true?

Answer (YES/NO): NO